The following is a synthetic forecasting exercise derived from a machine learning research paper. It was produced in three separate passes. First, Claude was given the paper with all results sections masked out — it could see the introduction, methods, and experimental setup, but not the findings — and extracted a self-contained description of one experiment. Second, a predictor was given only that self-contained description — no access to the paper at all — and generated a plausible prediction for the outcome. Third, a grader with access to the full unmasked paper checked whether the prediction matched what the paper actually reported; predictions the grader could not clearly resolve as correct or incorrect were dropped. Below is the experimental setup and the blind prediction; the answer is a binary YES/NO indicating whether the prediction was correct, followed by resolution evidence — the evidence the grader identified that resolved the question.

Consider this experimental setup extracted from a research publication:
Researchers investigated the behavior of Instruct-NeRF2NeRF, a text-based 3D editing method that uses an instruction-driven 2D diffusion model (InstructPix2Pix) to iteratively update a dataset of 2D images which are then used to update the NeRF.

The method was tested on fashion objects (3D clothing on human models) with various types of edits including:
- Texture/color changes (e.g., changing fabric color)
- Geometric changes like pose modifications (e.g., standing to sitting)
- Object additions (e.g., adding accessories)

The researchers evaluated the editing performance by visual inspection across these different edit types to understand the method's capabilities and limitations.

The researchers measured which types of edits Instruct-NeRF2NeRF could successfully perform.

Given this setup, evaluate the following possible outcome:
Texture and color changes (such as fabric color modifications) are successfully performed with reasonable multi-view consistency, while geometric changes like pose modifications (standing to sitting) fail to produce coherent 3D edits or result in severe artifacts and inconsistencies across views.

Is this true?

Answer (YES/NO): YES